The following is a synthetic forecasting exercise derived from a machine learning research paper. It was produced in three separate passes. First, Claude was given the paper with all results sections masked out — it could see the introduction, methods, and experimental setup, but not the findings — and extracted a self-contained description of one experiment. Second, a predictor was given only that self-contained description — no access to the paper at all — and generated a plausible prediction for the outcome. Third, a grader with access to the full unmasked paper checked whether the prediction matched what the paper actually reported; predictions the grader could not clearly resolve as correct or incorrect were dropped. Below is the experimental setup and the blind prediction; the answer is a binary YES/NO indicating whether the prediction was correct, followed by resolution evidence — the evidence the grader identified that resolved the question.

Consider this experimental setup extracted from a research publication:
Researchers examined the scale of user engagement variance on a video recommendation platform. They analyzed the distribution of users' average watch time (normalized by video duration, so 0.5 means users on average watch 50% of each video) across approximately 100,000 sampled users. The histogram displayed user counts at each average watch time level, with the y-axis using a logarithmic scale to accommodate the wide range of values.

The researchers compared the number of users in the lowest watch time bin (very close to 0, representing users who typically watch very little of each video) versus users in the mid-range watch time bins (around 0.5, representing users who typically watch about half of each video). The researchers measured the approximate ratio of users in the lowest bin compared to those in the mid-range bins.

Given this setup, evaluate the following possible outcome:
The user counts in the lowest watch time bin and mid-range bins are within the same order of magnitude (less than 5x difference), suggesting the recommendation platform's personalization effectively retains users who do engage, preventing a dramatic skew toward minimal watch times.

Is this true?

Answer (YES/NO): NO